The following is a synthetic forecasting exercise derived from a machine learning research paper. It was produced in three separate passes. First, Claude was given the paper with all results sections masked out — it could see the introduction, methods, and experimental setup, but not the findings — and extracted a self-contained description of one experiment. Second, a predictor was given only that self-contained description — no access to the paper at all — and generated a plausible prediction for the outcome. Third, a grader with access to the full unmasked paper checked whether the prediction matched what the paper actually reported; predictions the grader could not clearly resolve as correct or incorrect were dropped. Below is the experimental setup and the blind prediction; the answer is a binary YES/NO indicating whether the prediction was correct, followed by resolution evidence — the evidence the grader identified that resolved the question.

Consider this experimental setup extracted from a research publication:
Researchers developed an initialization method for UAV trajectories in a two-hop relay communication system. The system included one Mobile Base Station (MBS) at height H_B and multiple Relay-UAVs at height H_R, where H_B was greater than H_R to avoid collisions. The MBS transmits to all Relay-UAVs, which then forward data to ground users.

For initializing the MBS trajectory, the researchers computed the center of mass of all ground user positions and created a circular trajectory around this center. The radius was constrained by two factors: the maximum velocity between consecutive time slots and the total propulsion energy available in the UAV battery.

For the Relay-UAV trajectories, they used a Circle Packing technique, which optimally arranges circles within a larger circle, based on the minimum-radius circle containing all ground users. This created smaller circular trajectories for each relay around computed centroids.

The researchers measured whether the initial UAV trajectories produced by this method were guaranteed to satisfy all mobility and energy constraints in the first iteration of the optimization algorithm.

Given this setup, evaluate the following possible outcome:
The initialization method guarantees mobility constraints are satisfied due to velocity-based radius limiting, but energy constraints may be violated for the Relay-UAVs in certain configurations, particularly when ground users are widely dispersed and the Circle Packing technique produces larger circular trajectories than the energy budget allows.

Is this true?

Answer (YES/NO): NO